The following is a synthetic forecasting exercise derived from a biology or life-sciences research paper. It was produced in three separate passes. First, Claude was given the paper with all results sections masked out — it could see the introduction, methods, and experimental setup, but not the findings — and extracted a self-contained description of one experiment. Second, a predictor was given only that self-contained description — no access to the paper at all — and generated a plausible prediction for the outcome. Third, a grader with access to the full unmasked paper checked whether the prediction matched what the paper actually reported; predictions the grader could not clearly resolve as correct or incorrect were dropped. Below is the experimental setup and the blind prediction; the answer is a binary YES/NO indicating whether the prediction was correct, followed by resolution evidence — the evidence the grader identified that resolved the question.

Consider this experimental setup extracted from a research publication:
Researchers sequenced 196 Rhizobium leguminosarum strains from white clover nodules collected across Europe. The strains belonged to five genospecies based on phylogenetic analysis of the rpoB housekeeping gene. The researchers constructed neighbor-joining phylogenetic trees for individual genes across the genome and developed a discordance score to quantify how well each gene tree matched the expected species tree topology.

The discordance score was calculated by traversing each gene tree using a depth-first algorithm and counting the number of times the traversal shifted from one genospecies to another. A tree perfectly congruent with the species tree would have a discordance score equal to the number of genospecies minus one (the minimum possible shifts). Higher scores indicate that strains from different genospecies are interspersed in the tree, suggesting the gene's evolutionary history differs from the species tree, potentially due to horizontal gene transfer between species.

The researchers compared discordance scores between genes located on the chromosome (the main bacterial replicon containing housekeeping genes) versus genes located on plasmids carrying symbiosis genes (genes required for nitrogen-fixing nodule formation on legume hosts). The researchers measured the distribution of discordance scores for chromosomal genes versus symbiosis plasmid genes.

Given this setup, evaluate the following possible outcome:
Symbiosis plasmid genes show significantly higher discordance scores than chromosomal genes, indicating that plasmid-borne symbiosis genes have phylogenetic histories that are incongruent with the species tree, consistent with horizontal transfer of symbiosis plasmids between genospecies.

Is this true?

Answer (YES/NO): YES